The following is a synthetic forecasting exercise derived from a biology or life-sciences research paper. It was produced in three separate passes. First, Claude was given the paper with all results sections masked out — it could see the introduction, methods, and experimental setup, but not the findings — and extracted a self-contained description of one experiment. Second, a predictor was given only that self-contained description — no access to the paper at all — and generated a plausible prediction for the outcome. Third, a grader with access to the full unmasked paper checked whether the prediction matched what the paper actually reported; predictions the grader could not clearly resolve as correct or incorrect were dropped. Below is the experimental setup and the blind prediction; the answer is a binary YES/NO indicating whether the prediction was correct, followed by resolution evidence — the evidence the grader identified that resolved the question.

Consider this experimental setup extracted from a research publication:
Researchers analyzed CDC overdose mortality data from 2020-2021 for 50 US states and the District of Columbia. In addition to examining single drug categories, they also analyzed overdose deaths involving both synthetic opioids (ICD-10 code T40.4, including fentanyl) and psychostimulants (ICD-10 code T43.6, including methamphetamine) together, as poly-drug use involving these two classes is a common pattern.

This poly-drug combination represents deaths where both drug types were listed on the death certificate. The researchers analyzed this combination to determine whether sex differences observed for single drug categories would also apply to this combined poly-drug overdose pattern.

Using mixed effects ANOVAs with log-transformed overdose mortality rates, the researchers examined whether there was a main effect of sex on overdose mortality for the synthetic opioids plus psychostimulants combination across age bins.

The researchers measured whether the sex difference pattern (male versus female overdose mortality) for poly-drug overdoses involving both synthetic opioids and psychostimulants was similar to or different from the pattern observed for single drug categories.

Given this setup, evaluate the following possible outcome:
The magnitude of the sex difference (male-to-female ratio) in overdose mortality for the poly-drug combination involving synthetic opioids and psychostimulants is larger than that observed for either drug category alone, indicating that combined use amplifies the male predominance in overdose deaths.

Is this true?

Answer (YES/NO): NO